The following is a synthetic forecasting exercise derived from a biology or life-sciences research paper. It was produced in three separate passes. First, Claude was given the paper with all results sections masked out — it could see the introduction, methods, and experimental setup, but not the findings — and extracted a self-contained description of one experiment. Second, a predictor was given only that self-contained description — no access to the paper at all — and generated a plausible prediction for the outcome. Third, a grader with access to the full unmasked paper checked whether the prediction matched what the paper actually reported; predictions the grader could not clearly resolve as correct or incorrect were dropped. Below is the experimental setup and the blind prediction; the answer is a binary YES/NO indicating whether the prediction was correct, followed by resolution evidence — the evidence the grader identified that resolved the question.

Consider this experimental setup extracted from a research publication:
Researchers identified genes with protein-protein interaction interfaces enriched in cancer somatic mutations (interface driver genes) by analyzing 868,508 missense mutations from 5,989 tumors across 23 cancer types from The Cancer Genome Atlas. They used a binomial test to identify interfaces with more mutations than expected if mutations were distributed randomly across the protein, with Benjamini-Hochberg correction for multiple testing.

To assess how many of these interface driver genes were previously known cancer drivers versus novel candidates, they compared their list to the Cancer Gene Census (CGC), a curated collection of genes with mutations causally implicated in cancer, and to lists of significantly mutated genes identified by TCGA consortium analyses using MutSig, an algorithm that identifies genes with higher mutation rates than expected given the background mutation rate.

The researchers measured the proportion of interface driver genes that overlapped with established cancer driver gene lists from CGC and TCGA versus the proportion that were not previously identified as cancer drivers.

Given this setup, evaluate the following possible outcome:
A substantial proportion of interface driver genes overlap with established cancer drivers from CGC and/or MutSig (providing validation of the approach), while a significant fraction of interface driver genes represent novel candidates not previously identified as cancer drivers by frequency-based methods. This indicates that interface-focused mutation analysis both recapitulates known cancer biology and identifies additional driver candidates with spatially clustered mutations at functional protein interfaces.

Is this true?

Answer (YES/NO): YES